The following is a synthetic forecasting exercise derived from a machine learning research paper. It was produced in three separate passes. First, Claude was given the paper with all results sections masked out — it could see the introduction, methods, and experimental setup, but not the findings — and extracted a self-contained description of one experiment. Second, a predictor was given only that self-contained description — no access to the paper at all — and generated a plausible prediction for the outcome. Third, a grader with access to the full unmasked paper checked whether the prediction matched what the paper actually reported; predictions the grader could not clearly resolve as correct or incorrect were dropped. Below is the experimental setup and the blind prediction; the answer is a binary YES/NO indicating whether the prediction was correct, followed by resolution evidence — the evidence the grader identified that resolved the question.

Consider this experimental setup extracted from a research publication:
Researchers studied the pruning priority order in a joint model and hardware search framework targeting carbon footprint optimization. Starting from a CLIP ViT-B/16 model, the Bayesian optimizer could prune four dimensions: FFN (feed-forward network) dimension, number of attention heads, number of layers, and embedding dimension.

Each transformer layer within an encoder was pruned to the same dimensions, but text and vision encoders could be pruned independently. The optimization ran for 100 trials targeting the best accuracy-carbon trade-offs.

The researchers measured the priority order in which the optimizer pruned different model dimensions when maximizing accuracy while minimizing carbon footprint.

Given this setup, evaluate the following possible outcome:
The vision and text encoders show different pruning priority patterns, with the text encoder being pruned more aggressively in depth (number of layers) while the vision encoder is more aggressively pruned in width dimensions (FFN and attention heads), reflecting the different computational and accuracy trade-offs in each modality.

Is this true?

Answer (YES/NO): NO